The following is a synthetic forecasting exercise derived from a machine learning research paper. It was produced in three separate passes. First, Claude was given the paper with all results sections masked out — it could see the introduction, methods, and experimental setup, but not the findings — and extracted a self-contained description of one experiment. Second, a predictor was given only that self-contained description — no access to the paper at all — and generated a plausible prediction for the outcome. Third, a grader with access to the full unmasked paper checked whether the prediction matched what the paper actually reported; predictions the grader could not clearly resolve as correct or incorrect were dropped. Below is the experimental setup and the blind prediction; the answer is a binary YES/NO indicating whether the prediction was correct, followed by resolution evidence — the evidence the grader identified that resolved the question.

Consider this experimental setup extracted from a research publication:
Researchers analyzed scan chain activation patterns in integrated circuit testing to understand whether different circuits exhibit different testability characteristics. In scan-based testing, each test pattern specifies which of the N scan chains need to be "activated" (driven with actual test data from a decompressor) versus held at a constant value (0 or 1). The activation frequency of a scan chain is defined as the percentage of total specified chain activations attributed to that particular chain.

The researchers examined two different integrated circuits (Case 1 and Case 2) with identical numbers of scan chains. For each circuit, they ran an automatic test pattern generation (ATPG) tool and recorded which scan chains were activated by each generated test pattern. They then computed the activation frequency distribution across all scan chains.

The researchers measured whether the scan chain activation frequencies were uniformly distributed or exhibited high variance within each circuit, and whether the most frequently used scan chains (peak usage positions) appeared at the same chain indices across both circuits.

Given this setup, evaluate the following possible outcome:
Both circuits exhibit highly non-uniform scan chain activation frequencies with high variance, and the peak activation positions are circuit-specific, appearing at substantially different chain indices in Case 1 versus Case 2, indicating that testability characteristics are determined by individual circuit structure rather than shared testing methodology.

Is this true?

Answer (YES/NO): YES